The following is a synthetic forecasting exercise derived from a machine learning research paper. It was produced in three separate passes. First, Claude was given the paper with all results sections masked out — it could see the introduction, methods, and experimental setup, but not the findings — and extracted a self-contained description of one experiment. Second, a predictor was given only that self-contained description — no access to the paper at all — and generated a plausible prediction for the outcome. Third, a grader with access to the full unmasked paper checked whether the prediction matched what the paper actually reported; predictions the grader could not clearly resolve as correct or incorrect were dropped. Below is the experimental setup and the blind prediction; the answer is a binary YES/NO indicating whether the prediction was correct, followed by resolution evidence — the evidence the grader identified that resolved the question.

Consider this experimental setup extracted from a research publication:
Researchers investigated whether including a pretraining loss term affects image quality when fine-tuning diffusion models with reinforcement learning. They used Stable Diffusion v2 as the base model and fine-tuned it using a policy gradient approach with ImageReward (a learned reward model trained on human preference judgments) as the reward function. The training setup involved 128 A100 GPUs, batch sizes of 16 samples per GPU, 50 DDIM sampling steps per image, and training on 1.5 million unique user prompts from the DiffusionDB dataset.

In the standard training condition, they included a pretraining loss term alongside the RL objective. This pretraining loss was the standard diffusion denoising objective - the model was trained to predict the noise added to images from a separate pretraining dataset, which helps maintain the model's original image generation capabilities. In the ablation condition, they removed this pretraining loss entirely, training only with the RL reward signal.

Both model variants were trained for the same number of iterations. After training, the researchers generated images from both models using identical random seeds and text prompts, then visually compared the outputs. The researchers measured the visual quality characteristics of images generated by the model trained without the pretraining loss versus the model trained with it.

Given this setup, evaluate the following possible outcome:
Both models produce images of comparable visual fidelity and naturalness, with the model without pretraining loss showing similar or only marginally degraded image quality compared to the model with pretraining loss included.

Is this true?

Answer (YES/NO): NO